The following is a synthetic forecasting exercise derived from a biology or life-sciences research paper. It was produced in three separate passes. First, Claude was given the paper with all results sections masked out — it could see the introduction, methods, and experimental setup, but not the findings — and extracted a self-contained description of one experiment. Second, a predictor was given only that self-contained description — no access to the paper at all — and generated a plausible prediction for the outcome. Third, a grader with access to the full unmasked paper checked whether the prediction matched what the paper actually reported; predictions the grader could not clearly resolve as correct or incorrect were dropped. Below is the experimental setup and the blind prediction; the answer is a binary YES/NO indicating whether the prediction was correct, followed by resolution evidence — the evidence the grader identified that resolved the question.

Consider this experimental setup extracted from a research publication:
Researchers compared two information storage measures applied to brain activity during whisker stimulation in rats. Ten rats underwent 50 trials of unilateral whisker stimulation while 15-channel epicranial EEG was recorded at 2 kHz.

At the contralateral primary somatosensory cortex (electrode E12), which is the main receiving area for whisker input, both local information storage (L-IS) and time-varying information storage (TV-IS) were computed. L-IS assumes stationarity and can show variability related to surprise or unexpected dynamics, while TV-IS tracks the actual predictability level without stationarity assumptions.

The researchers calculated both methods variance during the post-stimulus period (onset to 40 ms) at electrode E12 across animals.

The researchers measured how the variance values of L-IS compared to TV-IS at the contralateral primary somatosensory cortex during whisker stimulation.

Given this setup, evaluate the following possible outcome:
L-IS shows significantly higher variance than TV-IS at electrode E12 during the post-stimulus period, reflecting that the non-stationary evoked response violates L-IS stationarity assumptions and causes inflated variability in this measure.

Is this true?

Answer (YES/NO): NO